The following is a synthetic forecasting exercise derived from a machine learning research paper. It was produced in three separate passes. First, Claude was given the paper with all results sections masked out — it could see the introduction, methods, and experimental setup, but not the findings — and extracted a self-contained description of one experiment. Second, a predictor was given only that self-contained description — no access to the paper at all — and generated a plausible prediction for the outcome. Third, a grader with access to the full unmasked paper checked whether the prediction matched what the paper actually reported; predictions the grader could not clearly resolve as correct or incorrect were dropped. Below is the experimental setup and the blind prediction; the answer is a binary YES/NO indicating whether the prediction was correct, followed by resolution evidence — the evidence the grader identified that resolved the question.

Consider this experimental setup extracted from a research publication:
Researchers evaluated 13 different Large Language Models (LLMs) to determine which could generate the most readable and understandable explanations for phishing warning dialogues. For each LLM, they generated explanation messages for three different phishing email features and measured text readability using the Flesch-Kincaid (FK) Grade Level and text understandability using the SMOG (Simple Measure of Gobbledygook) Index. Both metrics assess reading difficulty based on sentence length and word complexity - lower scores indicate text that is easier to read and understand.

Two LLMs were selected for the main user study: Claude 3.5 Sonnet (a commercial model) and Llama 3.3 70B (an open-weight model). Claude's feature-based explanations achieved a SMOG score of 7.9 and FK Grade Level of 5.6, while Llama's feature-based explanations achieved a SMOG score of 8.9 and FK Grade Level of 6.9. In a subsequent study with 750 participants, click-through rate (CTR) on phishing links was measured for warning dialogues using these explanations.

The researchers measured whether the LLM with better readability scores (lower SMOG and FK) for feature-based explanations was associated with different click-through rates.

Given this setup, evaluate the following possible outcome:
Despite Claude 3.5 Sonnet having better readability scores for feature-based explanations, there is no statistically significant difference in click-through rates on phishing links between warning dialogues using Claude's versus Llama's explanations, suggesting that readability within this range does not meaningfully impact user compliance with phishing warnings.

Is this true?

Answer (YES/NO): NO